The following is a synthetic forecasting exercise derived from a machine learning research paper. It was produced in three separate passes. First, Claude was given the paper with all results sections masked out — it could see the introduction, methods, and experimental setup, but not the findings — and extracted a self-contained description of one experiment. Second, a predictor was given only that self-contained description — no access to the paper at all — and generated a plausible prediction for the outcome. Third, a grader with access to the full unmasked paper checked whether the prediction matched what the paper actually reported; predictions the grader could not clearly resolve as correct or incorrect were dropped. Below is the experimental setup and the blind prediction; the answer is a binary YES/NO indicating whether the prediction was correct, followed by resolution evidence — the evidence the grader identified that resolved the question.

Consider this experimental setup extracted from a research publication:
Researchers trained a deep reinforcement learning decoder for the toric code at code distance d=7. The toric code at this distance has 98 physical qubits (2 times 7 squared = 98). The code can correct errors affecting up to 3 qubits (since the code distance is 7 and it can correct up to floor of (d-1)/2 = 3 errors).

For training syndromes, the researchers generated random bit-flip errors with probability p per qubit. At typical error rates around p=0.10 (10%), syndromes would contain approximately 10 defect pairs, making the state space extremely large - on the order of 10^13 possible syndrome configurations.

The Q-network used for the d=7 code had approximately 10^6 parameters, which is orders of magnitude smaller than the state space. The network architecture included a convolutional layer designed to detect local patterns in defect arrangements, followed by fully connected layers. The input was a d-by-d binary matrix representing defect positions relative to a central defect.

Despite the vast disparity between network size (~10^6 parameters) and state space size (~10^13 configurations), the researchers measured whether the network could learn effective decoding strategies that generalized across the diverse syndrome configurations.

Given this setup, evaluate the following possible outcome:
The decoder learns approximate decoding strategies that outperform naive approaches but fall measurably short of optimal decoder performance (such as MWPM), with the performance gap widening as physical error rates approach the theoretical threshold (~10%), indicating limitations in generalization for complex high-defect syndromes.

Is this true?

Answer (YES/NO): NO